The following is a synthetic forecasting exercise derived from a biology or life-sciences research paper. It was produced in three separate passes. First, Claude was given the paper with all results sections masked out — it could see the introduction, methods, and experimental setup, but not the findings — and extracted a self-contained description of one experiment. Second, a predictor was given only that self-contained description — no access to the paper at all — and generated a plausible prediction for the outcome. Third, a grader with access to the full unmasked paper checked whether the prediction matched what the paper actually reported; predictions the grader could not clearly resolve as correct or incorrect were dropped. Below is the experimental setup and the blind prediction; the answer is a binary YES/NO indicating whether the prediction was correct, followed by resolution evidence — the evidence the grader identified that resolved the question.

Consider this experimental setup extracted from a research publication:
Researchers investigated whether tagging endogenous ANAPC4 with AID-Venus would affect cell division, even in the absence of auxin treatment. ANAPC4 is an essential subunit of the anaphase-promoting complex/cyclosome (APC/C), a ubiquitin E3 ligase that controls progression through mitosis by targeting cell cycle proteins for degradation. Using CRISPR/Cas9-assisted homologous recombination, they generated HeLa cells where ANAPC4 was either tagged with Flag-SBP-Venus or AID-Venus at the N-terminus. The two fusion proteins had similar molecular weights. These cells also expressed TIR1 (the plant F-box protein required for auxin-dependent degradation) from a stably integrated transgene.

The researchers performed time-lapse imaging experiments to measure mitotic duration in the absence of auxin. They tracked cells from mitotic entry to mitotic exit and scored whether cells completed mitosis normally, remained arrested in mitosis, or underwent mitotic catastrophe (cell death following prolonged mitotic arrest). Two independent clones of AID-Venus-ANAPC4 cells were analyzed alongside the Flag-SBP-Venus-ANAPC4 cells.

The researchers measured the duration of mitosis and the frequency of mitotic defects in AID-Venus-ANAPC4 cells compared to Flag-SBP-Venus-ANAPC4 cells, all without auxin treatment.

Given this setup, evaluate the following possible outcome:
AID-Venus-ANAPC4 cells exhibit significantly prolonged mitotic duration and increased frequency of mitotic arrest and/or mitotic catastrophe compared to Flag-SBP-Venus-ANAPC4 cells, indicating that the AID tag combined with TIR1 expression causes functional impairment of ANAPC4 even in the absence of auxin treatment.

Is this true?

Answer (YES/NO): NO